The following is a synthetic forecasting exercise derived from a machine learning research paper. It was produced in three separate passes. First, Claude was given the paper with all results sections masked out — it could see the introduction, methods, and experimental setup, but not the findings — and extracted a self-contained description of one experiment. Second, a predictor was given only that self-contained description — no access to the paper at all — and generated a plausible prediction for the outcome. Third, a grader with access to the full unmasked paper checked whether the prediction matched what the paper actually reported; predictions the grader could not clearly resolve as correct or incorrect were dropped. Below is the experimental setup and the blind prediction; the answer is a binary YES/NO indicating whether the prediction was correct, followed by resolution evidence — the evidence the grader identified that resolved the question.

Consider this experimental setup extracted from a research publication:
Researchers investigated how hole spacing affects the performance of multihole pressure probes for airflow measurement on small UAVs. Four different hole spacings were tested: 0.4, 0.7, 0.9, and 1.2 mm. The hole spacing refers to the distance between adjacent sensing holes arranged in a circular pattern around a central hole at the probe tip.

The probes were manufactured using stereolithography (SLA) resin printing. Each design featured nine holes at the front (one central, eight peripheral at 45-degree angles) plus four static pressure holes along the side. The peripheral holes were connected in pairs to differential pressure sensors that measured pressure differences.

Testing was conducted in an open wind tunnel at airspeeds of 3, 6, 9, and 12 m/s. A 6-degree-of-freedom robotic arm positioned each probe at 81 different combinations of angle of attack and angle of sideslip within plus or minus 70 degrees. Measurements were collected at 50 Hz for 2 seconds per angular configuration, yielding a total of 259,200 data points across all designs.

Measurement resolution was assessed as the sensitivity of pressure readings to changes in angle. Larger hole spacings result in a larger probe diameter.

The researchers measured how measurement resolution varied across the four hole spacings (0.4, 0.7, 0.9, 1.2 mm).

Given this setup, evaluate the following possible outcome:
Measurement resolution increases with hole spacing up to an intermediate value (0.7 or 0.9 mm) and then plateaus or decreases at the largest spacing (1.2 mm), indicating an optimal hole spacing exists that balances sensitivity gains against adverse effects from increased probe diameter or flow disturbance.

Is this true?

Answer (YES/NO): NO